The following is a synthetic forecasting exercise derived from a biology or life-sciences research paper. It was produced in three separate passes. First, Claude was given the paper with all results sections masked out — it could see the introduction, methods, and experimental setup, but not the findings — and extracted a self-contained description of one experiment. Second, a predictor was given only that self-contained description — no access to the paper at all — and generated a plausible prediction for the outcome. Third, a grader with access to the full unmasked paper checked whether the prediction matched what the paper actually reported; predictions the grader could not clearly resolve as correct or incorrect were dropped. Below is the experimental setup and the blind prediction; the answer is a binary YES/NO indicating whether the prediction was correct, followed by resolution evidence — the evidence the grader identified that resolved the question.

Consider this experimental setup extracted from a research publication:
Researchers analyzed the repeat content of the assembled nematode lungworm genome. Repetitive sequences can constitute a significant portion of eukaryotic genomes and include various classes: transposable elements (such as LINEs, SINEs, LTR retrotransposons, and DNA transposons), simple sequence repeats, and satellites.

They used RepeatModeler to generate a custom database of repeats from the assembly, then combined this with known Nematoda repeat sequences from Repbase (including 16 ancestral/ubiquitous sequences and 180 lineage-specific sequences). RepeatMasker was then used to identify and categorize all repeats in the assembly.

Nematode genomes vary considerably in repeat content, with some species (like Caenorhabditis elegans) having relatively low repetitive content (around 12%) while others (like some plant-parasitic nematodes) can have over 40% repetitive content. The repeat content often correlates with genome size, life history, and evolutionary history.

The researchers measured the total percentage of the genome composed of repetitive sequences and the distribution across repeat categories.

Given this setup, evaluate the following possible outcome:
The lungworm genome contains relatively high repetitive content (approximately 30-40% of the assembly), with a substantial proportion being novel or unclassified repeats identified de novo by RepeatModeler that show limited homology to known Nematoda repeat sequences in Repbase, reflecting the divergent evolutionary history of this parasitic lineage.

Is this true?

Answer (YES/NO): NO